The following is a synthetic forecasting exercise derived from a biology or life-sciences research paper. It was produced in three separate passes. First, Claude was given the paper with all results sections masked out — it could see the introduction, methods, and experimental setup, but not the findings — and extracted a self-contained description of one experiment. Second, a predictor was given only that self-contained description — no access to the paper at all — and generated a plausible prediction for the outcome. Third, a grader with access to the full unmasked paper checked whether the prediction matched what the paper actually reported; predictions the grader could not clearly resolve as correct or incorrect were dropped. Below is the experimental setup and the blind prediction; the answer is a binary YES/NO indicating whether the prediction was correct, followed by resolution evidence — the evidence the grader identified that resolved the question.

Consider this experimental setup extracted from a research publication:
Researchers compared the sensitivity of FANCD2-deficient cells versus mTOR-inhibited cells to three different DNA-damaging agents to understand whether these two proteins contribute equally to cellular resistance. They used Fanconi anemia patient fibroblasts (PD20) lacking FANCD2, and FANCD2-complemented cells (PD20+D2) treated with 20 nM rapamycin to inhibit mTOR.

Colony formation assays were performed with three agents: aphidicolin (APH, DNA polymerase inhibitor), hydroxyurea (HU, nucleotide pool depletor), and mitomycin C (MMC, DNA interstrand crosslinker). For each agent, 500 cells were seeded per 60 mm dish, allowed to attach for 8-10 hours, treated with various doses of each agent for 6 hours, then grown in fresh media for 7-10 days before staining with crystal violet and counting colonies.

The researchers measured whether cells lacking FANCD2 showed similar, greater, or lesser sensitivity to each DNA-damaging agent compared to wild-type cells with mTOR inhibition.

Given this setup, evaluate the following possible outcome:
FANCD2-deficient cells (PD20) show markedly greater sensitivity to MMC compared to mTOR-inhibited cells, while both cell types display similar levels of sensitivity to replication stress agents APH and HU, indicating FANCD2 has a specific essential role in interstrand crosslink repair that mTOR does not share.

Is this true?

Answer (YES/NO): NO